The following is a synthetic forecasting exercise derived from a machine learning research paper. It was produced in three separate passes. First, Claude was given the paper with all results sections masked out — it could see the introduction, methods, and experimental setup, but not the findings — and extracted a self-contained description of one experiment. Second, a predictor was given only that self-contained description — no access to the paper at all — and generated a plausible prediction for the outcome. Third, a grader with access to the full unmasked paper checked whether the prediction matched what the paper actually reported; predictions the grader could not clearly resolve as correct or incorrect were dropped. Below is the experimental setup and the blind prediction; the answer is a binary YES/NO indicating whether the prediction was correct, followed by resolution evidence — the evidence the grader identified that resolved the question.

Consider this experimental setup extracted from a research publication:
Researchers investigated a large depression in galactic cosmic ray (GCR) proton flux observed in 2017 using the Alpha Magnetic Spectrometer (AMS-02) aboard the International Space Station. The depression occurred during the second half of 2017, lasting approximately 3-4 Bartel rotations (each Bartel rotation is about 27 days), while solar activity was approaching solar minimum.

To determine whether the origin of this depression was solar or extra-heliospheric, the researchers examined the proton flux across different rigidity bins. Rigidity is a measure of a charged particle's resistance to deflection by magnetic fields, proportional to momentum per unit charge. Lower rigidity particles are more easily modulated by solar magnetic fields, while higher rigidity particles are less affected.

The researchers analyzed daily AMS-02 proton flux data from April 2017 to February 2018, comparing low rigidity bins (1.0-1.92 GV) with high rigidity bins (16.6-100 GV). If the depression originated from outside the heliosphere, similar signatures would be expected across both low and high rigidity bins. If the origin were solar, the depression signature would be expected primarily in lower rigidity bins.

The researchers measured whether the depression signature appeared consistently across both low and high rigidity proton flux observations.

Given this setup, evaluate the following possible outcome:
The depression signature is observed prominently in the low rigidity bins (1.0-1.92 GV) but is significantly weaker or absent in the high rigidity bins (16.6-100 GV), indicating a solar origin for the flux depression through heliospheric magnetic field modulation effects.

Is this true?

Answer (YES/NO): YES